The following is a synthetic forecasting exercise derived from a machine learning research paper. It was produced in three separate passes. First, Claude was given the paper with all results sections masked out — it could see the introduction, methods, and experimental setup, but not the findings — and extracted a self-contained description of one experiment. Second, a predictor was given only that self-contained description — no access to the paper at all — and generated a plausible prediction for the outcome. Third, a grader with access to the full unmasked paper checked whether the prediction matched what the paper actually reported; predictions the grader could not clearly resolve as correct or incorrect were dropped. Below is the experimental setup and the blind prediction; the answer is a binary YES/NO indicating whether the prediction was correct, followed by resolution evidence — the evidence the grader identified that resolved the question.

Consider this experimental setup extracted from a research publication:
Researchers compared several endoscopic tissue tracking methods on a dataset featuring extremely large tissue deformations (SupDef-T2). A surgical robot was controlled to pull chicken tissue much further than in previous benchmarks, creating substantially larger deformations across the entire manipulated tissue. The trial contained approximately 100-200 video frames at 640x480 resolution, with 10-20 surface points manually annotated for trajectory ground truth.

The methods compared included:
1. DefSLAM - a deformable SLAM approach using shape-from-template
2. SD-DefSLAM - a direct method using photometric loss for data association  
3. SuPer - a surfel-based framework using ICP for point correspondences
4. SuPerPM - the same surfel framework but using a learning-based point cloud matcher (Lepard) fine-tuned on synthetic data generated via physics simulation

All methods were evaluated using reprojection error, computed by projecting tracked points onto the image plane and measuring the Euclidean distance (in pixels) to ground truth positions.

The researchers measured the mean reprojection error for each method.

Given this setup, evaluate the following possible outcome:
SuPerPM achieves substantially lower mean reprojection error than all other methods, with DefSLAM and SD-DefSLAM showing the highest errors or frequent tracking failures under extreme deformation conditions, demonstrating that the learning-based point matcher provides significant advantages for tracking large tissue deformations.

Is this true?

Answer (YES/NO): NO